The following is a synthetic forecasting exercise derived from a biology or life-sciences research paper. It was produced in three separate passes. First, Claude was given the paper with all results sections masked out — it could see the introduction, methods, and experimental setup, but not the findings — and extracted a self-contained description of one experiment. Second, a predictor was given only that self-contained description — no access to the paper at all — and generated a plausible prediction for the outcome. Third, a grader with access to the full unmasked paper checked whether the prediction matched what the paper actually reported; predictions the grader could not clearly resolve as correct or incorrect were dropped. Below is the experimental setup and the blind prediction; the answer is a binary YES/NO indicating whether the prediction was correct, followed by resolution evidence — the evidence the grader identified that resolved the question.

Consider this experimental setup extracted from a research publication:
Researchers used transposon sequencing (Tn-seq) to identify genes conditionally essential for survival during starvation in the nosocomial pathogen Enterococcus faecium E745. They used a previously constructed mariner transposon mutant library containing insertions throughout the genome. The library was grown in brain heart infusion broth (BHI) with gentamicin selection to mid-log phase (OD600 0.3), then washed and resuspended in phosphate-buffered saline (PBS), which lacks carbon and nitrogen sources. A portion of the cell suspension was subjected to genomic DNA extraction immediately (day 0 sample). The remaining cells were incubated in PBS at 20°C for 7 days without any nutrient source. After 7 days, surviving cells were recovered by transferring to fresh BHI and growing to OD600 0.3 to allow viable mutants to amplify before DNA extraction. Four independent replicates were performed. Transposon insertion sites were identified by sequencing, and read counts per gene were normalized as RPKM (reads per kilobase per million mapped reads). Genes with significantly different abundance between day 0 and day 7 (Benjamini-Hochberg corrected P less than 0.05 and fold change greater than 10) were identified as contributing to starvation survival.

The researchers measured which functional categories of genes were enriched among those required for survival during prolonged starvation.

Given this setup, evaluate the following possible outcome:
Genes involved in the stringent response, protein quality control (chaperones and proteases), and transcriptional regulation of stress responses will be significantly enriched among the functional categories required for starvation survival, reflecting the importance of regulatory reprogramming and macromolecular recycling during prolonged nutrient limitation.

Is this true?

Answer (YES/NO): NO